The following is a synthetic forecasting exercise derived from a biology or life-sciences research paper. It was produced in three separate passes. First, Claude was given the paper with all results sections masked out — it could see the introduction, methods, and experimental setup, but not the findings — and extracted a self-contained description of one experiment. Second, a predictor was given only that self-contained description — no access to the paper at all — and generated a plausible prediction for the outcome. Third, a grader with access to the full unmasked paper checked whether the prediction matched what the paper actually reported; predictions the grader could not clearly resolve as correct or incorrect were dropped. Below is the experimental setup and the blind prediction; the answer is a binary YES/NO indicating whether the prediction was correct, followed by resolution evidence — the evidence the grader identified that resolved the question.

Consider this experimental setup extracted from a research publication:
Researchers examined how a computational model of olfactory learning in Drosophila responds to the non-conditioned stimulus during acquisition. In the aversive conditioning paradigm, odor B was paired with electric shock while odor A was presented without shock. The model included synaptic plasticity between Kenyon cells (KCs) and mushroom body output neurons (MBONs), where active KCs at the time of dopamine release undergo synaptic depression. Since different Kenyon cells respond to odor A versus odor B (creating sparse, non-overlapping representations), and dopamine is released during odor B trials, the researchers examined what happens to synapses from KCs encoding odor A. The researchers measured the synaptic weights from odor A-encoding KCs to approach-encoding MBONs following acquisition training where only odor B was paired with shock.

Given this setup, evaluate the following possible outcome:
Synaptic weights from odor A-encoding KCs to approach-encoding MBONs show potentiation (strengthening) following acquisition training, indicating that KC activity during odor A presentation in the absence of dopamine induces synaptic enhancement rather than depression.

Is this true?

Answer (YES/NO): YES